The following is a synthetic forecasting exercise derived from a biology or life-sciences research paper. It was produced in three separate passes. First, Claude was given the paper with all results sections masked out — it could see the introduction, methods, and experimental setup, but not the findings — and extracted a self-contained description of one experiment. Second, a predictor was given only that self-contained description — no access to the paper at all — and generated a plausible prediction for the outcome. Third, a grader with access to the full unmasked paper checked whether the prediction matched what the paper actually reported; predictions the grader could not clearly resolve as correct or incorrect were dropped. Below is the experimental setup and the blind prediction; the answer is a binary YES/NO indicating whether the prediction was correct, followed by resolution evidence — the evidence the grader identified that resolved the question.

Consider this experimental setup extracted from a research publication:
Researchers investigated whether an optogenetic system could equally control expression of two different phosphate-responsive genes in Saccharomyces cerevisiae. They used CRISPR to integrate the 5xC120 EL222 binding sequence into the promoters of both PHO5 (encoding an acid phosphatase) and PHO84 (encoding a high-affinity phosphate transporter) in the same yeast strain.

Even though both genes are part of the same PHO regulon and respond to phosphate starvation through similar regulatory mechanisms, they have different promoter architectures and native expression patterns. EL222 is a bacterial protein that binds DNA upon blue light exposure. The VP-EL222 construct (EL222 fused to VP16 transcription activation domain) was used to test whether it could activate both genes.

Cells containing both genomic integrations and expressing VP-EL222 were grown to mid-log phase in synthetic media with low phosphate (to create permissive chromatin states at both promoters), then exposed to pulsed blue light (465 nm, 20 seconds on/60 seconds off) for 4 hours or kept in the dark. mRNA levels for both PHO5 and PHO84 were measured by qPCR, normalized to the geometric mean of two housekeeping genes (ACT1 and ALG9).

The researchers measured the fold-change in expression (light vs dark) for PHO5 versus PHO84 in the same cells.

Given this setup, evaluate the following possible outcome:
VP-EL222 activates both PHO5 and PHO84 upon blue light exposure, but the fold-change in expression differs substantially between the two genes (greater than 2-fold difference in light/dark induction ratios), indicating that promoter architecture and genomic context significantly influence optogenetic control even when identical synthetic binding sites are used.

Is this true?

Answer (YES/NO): YES